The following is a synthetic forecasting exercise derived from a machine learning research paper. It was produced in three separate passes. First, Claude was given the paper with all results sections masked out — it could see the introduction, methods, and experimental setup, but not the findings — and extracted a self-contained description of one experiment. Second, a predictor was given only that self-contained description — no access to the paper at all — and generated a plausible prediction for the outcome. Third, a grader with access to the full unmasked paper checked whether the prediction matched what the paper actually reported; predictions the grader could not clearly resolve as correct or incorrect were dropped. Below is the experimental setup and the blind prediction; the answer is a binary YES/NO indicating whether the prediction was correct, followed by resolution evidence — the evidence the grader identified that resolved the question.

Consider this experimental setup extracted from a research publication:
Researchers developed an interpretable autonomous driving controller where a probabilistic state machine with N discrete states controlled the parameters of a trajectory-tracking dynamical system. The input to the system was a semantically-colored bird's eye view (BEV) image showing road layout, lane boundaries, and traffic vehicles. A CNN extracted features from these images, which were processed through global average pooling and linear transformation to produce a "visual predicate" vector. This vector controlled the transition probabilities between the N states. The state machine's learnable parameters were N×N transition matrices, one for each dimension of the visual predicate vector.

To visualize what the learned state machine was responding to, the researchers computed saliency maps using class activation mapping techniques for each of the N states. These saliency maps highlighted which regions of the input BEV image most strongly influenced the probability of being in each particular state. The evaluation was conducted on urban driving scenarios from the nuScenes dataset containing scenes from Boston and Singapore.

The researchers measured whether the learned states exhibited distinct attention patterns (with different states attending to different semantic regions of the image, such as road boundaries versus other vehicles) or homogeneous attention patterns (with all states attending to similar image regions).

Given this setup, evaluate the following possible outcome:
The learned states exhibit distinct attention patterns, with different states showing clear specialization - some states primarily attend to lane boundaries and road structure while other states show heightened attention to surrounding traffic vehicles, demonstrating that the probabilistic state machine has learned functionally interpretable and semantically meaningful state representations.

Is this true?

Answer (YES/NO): YES